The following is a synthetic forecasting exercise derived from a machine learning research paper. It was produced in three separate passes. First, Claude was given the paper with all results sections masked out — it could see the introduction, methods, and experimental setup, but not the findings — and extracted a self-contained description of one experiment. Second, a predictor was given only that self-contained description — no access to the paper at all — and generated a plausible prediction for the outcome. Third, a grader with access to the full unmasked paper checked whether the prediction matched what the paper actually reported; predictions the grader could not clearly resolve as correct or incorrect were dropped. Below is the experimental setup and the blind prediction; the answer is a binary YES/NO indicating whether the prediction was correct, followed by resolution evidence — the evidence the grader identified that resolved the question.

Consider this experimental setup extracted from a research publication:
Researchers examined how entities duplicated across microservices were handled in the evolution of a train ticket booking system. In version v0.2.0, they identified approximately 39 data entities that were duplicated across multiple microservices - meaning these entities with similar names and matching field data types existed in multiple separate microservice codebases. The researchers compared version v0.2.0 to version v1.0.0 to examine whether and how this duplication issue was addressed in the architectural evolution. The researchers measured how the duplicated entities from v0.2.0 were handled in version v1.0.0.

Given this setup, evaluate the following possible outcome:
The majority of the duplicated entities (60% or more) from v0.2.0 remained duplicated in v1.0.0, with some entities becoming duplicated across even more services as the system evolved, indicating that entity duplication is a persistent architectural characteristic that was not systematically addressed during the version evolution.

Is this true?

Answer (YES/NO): NO